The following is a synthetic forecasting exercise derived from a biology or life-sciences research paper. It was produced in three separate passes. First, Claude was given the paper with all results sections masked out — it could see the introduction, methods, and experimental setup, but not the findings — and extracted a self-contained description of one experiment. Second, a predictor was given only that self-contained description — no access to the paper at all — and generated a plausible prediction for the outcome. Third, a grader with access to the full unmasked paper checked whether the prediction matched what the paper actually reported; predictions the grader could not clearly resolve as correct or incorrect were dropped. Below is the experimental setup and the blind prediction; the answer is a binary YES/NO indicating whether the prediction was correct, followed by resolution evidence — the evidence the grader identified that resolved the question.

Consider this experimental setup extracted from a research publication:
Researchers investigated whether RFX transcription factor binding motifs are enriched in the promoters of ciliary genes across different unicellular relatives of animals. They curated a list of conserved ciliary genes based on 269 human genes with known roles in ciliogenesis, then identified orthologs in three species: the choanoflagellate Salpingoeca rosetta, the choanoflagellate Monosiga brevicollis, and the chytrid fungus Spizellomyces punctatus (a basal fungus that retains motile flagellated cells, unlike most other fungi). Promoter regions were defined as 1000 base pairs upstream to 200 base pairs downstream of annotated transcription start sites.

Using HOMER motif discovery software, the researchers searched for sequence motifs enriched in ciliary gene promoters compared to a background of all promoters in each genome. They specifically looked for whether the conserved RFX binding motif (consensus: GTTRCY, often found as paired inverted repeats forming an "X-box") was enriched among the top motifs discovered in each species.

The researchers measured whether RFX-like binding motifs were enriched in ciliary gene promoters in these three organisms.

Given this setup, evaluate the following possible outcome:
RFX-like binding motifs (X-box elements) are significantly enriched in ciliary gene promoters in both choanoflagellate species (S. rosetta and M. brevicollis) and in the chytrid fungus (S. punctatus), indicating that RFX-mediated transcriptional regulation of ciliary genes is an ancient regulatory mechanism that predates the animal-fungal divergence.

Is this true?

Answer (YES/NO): NO